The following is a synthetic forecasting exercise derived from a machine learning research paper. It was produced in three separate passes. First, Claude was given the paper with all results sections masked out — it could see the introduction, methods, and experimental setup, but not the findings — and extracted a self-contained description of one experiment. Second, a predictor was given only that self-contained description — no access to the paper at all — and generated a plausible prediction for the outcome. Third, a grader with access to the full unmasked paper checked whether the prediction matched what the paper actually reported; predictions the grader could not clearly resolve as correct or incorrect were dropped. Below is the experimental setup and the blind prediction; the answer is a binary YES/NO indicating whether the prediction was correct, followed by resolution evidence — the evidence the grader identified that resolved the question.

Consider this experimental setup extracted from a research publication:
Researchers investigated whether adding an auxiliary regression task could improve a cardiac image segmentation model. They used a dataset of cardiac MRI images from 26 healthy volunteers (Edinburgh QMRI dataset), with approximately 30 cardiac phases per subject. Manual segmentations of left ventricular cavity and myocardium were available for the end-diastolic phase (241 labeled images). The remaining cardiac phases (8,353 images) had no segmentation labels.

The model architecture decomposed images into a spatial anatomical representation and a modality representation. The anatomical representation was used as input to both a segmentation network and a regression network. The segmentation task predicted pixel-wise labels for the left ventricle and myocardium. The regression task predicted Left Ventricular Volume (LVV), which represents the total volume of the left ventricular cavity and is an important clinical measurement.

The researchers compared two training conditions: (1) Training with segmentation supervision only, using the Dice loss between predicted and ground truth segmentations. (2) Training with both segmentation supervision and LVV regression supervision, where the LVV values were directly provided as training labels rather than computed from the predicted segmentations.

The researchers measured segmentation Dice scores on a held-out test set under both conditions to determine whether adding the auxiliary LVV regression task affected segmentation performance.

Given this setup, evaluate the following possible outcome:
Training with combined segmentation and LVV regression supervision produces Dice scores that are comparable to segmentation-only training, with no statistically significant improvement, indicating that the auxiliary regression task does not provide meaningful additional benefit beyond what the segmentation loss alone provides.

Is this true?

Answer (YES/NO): NO